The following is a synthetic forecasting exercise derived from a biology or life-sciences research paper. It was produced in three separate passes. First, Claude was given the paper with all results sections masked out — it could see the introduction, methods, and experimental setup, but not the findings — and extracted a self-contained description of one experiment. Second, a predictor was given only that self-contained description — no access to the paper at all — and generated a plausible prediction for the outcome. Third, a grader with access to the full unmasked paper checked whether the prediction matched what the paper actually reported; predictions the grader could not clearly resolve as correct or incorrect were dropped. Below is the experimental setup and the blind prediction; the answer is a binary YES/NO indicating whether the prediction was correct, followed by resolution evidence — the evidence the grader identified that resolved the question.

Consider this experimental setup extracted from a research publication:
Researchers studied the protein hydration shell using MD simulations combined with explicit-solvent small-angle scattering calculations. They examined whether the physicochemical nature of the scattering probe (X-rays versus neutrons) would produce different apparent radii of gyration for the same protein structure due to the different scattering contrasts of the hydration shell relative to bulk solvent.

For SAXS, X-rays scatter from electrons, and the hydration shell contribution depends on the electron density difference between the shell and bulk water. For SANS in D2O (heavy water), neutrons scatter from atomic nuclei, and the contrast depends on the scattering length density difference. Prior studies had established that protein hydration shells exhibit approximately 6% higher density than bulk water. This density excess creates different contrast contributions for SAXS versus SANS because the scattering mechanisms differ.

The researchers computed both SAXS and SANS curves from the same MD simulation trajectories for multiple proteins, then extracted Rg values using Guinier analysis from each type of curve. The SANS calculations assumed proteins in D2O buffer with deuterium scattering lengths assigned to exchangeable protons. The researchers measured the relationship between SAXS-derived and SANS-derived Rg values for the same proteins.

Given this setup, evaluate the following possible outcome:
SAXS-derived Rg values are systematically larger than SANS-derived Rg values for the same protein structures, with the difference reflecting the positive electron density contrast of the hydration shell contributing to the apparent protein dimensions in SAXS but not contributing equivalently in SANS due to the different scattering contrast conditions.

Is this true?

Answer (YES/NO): YES